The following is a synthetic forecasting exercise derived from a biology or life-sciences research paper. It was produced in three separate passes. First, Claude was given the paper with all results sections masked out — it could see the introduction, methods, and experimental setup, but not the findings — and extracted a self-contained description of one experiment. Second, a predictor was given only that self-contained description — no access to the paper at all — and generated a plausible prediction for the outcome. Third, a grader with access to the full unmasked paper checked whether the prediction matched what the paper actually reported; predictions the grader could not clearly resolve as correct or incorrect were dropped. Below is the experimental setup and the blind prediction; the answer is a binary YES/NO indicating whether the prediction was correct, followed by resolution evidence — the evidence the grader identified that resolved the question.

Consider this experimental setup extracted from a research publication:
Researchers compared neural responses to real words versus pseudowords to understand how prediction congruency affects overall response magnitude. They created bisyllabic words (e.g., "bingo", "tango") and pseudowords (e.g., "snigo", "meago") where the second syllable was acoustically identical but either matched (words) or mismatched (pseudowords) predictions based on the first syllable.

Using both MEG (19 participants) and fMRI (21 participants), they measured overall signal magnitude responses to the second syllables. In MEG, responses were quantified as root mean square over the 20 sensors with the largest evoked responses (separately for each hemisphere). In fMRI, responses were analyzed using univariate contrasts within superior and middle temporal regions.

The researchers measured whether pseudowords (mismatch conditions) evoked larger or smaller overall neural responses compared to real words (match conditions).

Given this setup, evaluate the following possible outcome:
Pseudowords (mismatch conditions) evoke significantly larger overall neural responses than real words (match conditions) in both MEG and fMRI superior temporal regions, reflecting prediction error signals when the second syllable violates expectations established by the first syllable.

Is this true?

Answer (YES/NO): YES